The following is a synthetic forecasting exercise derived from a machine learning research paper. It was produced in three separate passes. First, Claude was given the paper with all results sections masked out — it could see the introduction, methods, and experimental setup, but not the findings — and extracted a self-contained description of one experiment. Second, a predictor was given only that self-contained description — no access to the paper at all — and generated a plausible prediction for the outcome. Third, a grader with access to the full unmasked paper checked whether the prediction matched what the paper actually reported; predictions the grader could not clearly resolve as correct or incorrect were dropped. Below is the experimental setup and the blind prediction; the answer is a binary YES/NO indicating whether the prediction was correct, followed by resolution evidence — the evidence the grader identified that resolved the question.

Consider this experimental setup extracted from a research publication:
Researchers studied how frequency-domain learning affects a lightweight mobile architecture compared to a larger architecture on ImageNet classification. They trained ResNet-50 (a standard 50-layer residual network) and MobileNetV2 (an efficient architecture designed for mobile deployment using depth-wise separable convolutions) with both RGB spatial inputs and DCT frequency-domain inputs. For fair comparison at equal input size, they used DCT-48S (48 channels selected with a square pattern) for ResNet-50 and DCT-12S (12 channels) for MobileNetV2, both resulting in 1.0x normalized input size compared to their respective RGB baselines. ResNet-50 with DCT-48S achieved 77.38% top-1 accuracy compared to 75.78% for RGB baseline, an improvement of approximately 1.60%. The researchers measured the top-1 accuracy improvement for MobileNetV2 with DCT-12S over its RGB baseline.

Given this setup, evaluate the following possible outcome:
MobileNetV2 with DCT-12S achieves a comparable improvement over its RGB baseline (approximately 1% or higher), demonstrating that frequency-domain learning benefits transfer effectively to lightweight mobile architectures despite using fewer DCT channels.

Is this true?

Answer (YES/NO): NO